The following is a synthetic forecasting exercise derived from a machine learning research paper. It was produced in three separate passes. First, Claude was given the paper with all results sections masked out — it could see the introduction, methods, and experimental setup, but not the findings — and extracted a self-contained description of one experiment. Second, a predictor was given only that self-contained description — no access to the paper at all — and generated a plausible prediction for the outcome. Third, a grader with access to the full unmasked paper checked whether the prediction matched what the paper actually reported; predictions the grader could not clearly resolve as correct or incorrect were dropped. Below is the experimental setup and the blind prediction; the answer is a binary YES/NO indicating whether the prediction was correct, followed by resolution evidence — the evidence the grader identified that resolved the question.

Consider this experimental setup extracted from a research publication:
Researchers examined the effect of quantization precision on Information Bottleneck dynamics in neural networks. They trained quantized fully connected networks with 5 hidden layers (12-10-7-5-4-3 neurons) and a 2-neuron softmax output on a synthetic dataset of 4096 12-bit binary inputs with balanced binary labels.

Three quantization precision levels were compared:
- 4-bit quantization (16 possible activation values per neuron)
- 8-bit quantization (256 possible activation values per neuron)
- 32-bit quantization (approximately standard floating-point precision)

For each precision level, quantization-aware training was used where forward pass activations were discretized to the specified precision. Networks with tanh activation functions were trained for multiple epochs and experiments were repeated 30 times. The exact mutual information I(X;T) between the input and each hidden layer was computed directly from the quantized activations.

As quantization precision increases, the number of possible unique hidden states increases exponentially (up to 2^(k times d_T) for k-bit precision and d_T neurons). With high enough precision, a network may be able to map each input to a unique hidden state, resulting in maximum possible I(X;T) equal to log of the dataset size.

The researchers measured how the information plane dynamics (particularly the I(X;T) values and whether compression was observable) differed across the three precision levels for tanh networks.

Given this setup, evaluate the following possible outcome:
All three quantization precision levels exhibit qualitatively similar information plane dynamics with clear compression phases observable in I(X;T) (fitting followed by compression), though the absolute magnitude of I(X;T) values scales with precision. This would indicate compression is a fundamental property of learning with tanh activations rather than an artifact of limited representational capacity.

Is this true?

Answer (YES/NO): NO